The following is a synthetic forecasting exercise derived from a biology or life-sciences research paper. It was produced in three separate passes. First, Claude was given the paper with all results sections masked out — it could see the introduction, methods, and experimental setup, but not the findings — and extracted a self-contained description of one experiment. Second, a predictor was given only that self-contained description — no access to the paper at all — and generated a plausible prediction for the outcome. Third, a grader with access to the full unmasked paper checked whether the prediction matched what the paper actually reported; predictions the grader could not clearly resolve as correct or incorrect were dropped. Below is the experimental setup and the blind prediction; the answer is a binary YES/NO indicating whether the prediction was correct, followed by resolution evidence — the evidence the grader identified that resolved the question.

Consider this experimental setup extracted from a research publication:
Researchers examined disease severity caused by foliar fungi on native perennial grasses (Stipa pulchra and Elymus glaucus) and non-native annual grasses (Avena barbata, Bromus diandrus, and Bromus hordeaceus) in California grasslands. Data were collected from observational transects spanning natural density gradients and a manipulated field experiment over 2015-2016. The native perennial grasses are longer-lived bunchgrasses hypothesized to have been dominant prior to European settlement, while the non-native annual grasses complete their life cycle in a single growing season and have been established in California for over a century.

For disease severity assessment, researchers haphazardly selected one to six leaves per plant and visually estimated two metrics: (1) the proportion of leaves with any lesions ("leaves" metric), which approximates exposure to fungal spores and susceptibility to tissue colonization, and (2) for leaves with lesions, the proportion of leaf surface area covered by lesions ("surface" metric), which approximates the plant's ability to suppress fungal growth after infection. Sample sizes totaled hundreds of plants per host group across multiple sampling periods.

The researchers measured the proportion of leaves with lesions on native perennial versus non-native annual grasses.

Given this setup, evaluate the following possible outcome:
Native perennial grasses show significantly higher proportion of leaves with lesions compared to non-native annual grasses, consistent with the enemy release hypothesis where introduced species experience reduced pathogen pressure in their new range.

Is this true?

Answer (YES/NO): YES